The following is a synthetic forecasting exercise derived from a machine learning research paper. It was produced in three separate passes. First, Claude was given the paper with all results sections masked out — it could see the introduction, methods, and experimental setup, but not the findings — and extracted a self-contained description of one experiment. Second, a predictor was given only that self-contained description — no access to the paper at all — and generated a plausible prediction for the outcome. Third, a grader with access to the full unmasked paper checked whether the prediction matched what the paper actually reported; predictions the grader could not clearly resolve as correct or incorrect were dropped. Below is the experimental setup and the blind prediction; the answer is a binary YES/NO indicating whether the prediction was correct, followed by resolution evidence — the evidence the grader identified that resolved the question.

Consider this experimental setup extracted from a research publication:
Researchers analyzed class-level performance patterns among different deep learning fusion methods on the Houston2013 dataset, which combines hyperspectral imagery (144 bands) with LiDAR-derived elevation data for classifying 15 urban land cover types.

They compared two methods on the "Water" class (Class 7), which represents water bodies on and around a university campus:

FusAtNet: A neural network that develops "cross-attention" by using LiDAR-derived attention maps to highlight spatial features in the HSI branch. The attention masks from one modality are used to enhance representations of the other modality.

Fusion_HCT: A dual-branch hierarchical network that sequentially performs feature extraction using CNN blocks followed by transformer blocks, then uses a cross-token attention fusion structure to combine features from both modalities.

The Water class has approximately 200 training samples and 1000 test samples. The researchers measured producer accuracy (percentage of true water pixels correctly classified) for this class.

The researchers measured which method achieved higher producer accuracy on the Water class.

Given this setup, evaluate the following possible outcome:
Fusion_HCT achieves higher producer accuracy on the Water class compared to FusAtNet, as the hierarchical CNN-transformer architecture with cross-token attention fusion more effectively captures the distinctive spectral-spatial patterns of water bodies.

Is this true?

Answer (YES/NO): NO